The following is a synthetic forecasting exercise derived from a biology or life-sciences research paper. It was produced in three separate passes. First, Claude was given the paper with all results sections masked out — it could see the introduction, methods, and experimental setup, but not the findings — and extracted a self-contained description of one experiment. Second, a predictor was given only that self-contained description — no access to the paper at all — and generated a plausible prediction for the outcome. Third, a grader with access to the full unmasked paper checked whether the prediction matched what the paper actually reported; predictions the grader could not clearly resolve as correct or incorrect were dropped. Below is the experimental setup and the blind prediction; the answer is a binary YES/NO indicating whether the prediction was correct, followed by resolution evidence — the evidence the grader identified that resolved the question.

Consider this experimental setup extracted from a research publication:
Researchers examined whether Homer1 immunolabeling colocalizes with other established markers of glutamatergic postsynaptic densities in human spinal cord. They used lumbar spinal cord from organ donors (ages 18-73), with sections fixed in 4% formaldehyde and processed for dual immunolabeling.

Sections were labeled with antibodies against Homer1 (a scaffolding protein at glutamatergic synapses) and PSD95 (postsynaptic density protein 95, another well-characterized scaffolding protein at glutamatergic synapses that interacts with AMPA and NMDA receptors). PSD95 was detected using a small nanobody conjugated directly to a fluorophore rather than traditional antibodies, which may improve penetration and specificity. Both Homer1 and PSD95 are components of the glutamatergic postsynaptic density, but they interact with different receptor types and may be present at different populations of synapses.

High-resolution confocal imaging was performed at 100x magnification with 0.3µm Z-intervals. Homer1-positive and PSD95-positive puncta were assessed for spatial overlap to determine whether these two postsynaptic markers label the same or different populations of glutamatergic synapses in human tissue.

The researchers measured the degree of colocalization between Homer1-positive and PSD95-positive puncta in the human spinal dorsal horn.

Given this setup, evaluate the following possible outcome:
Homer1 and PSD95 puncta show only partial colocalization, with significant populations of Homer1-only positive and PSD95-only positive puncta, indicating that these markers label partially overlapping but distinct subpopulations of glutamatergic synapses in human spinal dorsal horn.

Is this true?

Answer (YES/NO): NO